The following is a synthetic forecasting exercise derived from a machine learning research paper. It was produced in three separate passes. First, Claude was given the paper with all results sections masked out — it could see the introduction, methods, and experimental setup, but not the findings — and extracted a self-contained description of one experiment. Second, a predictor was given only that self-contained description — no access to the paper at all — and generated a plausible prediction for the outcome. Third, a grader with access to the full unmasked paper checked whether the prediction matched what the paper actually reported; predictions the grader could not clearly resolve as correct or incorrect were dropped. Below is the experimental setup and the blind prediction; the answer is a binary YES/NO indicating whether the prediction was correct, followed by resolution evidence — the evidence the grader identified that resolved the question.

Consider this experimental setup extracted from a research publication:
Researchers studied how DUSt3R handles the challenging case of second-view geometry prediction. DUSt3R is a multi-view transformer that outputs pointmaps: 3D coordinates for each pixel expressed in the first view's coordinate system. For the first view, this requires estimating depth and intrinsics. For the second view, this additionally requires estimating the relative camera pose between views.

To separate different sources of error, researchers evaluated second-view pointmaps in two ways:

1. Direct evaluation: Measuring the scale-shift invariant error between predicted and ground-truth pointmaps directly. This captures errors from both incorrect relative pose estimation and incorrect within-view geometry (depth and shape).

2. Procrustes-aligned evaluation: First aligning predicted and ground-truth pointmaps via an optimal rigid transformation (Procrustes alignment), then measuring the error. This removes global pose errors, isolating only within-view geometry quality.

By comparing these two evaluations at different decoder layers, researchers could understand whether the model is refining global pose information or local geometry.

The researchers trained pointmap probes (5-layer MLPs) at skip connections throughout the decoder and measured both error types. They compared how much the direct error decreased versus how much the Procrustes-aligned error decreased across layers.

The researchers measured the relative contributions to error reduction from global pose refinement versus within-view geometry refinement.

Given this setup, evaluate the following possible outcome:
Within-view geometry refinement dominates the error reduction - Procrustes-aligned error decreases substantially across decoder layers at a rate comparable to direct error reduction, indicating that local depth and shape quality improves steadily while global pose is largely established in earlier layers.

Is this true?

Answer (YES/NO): NO